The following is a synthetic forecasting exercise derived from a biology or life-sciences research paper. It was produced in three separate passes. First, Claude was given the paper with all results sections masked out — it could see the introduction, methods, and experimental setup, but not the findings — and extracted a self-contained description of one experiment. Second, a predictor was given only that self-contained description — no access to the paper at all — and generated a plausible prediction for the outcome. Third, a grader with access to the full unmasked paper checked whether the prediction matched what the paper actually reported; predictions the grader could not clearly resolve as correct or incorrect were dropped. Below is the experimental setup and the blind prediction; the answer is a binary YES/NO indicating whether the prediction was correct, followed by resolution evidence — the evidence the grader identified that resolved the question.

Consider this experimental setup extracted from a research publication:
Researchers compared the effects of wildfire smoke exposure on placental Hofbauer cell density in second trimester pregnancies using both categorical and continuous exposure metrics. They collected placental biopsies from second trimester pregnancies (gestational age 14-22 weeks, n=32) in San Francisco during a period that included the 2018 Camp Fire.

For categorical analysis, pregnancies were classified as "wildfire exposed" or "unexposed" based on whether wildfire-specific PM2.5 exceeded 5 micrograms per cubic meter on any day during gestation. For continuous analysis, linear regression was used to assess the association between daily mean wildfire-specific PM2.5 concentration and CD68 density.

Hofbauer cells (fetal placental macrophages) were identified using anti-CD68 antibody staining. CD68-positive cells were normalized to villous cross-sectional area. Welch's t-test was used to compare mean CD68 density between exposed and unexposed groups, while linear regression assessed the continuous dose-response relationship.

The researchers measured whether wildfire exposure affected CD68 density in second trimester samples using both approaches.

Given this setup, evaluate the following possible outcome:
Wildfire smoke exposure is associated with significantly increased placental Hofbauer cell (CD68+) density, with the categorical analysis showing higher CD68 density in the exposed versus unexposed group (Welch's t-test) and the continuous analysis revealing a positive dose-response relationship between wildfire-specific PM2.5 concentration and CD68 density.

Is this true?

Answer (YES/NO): NO